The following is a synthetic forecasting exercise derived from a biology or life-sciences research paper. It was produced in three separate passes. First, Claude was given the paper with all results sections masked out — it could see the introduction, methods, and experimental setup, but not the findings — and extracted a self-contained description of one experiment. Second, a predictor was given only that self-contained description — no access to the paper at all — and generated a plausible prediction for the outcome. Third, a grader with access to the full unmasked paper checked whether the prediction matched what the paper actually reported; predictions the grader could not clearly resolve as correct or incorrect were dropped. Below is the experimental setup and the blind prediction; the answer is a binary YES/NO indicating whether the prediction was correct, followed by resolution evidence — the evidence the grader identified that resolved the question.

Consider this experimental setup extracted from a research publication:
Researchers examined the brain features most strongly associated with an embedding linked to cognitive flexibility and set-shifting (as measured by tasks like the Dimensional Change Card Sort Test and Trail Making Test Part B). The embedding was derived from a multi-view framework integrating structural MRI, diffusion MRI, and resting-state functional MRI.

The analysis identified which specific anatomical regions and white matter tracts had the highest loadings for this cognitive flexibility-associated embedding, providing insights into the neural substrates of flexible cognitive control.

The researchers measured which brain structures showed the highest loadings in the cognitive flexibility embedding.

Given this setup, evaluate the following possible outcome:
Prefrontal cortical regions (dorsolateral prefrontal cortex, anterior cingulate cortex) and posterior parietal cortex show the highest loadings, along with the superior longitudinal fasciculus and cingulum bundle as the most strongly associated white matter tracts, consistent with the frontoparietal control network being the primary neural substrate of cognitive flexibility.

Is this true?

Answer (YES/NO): NO